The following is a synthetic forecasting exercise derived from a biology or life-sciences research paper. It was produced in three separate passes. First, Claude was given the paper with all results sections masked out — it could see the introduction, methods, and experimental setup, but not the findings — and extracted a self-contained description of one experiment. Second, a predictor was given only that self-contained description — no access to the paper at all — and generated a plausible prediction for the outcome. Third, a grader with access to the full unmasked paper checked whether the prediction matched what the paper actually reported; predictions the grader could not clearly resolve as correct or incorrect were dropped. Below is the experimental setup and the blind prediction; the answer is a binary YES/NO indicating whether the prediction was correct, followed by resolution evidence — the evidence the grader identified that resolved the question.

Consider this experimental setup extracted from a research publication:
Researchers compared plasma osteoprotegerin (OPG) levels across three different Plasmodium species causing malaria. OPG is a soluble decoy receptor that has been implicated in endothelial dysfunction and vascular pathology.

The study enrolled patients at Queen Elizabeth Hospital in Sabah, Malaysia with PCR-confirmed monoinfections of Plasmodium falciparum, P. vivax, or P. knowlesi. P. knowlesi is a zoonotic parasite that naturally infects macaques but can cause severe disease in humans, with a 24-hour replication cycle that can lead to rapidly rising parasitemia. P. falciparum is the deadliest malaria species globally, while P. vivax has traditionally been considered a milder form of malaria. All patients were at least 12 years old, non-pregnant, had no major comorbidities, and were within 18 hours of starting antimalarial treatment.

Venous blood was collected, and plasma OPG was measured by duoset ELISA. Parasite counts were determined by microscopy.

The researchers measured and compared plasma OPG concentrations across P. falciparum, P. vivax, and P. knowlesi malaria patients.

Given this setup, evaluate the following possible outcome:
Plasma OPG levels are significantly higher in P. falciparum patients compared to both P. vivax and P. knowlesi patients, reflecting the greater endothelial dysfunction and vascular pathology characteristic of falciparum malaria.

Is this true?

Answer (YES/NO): NO